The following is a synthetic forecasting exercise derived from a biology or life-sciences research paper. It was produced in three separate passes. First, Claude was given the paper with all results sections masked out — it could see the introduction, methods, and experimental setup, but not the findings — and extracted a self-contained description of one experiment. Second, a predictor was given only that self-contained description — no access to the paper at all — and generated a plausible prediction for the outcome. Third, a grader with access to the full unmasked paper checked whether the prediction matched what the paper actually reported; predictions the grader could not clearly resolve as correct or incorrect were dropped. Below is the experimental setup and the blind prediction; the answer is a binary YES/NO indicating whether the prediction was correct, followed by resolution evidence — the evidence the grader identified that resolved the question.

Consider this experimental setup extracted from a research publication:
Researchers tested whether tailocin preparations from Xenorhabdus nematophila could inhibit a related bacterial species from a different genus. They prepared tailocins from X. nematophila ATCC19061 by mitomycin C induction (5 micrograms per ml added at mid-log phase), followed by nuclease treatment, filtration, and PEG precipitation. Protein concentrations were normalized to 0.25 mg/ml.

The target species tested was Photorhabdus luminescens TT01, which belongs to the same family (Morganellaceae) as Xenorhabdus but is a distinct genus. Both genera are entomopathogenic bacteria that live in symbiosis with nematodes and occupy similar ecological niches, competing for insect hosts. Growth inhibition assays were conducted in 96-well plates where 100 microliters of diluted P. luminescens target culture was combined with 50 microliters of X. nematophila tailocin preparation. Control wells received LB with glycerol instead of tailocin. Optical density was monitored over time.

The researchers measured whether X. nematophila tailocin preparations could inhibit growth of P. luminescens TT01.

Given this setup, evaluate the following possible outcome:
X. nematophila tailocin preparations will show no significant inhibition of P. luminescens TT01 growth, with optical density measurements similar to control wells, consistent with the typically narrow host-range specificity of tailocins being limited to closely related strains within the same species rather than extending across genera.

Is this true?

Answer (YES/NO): NO